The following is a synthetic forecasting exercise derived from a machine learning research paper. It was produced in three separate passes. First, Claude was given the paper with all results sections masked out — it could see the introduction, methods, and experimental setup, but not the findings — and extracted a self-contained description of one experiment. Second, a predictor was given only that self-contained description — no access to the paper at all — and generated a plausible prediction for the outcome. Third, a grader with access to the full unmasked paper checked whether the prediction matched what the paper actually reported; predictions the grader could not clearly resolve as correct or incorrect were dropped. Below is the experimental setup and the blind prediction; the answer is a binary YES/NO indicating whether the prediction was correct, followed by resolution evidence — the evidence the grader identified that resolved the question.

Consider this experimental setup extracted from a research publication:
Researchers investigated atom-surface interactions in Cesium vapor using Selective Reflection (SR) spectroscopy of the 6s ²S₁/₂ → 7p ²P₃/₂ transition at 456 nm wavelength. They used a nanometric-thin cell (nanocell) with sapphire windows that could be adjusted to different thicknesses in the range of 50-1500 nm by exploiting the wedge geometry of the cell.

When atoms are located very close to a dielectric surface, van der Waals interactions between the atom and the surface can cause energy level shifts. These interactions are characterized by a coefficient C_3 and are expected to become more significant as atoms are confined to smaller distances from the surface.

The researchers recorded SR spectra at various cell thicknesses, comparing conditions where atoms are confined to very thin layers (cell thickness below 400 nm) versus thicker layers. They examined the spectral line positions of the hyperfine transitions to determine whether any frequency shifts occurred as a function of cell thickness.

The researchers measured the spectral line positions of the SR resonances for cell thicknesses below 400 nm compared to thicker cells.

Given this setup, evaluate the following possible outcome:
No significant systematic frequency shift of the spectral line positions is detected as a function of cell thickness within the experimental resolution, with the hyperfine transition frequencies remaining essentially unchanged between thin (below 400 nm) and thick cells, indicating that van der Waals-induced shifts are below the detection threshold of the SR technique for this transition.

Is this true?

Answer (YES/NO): NO